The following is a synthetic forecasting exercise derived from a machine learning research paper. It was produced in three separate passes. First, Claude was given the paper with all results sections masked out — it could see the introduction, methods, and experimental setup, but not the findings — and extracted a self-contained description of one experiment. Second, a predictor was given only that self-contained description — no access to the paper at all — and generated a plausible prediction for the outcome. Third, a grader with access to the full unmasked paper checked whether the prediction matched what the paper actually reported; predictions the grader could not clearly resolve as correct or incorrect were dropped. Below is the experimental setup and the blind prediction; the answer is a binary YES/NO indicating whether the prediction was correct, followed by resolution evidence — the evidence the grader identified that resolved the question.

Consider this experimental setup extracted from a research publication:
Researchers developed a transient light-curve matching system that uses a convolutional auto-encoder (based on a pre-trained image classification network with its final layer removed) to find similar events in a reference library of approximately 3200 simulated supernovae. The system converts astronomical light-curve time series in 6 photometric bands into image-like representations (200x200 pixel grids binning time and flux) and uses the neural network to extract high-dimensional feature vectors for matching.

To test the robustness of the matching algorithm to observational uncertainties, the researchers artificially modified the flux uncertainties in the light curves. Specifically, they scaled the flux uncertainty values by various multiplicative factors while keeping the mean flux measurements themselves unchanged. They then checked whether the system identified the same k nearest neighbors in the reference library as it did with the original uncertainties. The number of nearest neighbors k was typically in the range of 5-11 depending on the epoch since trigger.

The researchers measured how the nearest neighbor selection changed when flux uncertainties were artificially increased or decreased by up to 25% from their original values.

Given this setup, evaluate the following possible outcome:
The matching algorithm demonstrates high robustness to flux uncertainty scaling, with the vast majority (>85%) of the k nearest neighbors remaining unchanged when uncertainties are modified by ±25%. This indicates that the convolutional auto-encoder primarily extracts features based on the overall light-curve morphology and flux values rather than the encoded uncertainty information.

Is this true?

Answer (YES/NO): YES